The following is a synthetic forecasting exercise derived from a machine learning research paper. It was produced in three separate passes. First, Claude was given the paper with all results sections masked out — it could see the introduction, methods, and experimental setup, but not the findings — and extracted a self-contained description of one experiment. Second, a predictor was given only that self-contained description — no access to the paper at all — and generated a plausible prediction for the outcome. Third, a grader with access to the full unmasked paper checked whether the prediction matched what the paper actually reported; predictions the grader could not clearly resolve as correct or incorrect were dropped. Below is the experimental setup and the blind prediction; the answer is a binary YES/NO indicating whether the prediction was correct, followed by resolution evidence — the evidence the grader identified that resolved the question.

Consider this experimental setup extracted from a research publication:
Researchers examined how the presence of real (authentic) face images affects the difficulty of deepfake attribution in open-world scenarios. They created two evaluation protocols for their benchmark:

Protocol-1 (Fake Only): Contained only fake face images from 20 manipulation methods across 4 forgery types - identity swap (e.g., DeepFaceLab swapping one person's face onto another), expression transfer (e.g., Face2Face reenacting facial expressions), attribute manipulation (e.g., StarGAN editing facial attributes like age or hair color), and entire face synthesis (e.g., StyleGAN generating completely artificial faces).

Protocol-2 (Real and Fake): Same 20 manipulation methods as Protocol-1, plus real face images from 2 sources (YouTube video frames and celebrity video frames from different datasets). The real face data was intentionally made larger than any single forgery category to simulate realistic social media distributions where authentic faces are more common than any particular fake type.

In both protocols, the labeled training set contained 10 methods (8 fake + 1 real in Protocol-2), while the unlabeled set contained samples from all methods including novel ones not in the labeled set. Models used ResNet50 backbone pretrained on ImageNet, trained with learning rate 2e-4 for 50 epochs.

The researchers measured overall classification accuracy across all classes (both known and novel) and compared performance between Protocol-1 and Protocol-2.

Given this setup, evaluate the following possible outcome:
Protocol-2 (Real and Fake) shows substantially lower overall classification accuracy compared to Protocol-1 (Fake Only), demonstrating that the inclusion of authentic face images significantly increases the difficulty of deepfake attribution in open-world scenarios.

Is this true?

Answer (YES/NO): NO